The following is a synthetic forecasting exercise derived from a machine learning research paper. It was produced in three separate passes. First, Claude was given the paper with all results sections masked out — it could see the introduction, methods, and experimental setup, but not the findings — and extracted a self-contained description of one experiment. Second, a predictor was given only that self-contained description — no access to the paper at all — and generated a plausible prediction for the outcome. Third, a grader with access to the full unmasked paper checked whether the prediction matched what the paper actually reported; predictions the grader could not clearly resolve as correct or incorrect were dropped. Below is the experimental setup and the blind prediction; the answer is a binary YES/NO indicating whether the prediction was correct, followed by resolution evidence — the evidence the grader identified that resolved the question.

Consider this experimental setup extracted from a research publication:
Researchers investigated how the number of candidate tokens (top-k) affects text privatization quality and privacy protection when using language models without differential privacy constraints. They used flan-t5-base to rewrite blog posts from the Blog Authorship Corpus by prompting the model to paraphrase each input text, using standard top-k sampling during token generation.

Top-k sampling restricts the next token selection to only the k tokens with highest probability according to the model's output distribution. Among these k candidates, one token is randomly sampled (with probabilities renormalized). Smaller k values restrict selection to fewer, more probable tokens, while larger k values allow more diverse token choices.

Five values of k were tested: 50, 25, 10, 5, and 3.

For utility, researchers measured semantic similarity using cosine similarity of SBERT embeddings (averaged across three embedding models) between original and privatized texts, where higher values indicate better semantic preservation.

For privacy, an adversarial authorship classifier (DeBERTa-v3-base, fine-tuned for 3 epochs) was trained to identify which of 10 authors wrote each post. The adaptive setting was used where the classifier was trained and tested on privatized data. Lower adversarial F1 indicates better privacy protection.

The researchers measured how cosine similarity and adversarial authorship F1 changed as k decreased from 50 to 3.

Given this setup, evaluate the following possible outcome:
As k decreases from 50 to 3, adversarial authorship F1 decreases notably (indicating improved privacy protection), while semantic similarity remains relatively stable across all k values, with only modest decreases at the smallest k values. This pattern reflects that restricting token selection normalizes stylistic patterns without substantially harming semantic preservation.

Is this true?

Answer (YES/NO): NO